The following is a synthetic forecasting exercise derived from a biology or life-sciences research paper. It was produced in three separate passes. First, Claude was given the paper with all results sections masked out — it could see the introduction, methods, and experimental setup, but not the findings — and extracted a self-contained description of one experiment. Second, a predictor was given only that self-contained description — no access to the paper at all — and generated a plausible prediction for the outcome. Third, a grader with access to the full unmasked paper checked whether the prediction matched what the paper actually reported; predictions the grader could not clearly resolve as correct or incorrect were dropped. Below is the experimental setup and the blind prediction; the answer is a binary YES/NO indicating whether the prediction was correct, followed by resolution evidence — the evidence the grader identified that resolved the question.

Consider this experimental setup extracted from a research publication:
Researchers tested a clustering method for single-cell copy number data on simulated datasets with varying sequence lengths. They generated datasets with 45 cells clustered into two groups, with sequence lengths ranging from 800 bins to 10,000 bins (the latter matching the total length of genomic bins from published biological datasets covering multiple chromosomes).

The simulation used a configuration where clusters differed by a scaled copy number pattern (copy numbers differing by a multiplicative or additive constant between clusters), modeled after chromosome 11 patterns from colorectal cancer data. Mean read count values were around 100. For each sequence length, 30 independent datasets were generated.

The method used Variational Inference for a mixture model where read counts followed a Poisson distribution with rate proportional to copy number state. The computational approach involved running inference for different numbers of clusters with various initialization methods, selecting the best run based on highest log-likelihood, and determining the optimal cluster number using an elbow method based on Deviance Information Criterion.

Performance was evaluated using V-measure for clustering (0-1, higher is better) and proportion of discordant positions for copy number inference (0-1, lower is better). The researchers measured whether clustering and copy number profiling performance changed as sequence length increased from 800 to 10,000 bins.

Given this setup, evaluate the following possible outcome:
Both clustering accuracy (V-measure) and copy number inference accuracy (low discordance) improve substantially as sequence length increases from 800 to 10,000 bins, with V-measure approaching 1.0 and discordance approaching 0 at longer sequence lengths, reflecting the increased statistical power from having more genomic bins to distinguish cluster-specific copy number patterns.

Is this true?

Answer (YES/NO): NO